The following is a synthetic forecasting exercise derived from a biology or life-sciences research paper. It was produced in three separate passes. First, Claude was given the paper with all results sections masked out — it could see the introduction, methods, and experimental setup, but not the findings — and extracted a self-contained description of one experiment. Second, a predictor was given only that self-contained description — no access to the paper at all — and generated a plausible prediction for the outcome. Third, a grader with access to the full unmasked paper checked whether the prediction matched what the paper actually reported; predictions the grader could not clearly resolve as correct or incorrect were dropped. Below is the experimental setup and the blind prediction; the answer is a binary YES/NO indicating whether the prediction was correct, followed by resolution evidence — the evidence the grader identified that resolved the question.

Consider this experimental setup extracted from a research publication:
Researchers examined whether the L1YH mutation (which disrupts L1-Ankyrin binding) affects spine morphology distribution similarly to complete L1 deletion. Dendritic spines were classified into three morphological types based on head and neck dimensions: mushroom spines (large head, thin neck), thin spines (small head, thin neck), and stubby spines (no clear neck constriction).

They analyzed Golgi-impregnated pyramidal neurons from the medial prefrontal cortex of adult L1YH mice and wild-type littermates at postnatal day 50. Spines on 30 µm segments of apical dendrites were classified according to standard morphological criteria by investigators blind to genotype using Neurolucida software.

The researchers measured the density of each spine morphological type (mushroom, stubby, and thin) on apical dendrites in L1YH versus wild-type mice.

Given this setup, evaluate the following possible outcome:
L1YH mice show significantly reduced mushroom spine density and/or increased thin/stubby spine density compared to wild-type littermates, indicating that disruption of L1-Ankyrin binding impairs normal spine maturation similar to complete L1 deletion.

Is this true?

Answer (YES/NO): NO